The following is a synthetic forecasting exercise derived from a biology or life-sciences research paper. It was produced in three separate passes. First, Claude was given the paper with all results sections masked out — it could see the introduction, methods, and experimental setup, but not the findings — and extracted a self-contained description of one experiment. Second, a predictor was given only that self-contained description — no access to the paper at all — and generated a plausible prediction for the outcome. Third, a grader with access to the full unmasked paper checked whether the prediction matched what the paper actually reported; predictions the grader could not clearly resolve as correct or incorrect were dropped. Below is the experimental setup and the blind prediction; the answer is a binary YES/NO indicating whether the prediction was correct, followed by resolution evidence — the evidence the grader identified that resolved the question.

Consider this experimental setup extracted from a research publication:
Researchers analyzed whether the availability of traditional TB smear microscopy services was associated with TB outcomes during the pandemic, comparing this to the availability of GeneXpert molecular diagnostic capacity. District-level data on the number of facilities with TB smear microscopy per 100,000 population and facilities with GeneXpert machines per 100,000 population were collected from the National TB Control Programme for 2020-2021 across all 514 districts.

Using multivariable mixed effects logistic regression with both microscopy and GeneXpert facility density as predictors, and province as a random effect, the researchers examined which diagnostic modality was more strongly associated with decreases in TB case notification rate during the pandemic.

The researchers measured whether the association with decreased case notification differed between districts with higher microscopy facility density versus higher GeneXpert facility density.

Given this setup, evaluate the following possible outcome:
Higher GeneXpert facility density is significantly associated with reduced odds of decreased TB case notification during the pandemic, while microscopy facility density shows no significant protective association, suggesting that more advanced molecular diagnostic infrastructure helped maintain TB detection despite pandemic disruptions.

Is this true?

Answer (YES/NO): YES